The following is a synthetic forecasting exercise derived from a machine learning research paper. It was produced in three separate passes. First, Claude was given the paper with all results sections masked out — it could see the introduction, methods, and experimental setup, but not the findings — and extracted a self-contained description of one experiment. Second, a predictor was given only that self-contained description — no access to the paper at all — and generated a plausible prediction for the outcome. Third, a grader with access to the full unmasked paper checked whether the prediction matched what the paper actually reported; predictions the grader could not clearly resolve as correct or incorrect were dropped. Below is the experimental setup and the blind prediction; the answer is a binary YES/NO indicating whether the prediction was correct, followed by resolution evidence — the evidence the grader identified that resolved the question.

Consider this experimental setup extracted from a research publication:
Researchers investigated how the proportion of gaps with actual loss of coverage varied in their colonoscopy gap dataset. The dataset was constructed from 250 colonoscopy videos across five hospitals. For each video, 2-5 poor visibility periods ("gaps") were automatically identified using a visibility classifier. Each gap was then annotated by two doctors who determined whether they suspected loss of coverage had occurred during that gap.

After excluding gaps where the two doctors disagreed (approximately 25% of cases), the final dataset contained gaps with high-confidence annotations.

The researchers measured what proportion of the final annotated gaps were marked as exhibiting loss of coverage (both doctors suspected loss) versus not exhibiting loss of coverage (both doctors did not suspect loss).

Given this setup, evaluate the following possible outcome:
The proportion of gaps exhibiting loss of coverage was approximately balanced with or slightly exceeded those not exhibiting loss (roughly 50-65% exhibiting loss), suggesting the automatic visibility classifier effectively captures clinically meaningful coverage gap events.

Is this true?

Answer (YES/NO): NO